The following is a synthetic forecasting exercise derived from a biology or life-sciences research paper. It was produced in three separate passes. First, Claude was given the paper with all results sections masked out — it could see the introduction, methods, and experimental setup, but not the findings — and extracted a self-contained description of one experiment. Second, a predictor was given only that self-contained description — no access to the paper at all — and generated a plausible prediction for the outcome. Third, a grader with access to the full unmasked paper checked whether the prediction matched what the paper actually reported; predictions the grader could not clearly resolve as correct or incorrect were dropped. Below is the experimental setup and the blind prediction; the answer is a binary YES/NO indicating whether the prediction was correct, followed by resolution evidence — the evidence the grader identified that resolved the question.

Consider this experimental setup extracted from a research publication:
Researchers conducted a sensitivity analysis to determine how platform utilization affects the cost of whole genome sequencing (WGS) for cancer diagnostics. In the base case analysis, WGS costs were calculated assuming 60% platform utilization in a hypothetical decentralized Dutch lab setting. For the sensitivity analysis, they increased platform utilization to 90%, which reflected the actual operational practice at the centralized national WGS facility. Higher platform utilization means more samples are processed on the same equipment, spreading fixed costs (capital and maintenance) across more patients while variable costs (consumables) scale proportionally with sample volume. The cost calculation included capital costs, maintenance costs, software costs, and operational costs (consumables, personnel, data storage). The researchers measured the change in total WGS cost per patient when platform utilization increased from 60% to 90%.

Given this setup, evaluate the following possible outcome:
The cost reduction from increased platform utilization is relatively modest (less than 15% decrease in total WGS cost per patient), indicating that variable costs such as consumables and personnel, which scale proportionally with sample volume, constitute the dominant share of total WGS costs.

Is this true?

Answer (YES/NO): YES